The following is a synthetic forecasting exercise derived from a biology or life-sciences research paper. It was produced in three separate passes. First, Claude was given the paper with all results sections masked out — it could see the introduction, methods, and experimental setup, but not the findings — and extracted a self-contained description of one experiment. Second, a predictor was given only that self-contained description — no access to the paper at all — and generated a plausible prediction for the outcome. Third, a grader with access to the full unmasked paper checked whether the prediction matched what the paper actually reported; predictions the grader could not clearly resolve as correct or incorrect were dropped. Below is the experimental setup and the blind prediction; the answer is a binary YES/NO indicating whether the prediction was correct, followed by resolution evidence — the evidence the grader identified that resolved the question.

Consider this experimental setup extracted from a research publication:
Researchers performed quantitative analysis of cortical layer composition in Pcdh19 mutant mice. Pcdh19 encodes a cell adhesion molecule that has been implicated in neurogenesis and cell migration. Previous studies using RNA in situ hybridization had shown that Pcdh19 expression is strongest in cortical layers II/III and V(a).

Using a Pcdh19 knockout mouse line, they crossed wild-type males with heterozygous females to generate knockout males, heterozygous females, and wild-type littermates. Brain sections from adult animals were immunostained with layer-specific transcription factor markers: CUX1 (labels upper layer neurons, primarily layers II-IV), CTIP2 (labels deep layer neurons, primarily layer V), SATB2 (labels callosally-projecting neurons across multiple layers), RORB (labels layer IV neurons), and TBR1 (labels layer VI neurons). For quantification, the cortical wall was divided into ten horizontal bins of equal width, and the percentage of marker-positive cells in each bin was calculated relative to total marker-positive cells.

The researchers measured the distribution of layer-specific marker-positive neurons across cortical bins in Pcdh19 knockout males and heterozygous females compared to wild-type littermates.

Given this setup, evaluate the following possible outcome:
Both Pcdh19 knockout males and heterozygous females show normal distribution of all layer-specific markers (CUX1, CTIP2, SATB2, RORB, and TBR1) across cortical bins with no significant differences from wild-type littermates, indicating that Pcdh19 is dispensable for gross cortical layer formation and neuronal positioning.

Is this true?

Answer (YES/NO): NO